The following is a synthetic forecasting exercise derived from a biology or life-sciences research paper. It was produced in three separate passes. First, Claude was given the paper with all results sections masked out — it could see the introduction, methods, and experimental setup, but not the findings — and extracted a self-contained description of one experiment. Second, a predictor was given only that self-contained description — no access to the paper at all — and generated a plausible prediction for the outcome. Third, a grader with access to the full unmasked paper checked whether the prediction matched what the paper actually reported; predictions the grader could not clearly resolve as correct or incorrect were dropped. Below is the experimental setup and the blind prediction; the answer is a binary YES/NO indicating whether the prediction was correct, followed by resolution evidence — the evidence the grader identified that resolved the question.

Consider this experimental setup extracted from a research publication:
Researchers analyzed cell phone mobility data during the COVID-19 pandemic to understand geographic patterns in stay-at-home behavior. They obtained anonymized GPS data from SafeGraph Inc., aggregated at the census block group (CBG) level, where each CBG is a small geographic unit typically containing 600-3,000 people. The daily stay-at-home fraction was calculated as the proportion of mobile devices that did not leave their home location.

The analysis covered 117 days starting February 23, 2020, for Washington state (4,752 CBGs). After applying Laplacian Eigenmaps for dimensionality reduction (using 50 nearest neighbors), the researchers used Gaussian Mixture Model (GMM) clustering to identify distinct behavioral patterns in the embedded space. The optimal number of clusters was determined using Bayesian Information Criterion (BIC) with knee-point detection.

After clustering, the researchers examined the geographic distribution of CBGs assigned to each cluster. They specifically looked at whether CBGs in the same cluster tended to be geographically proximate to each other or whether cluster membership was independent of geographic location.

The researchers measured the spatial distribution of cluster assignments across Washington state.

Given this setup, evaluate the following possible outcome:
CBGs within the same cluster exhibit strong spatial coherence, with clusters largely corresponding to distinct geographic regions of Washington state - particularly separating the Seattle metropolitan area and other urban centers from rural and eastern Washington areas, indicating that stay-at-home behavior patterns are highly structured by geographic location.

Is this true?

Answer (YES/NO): YES